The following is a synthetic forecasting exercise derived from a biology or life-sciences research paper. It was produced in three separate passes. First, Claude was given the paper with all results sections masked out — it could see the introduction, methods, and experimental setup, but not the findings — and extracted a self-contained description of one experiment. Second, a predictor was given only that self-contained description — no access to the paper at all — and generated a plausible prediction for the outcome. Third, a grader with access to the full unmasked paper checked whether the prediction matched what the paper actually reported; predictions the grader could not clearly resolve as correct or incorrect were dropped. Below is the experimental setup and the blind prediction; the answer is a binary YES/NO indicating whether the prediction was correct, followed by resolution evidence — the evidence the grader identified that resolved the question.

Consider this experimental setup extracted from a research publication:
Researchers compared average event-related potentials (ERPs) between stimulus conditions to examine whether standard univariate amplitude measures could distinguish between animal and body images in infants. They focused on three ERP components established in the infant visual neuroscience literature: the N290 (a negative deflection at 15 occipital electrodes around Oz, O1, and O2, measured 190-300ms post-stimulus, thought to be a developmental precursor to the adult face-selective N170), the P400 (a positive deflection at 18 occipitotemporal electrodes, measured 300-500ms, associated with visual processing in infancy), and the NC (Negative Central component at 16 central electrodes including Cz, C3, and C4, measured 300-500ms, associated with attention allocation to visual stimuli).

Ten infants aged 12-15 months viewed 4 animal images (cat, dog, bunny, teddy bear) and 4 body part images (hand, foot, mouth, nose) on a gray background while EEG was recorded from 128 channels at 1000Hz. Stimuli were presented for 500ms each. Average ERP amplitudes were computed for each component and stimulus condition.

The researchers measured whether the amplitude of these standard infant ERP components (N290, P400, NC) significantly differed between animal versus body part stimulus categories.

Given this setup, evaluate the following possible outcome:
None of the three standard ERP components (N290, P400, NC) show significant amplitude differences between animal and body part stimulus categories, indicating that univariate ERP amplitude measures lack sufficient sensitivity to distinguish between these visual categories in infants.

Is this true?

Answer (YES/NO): YES